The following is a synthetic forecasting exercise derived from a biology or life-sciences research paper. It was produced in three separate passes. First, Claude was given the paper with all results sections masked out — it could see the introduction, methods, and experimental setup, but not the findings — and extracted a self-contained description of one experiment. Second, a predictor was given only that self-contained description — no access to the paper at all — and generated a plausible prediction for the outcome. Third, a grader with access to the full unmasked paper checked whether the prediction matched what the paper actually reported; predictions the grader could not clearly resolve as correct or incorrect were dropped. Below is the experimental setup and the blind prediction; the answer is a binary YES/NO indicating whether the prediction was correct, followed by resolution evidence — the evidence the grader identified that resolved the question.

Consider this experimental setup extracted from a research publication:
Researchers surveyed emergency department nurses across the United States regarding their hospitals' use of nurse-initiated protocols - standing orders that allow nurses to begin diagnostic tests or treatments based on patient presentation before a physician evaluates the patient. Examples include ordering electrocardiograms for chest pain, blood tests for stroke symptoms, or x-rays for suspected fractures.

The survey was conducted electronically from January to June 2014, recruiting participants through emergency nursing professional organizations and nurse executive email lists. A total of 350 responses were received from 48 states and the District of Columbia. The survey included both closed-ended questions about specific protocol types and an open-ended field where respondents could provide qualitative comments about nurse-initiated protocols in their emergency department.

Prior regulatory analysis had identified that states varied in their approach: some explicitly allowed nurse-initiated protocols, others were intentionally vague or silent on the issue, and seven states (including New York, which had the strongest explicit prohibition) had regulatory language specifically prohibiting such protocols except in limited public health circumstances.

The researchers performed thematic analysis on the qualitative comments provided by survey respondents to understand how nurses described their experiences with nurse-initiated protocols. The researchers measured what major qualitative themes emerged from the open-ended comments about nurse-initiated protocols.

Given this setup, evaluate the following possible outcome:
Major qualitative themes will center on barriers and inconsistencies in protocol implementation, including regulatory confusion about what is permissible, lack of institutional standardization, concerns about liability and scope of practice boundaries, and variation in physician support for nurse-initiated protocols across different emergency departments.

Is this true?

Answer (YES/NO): NO